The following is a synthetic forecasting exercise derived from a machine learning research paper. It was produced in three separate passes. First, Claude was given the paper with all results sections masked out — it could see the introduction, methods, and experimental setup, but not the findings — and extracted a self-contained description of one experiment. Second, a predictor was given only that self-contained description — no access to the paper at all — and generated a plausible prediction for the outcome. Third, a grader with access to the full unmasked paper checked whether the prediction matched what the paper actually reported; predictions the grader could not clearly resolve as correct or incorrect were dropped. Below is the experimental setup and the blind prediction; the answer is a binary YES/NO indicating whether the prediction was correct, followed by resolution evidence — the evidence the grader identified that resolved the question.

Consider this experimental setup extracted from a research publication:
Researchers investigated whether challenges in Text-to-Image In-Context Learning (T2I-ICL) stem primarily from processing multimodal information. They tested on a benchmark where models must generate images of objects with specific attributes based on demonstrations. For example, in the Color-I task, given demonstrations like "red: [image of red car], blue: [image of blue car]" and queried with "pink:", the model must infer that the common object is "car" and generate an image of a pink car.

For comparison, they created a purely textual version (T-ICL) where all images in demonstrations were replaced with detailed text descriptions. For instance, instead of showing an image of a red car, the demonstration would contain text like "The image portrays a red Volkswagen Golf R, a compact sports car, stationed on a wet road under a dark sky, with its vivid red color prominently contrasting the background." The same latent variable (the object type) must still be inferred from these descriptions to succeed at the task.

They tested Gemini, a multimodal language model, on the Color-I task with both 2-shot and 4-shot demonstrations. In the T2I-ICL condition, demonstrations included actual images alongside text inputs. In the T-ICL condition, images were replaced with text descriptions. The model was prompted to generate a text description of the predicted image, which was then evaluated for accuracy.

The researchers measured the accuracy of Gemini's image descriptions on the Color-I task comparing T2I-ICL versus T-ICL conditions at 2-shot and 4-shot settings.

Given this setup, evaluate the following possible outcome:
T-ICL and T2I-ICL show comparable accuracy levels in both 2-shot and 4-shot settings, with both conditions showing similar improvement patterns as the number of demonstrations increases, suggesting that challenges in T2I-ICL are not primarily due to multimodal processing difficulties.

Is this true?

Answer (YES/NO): NO